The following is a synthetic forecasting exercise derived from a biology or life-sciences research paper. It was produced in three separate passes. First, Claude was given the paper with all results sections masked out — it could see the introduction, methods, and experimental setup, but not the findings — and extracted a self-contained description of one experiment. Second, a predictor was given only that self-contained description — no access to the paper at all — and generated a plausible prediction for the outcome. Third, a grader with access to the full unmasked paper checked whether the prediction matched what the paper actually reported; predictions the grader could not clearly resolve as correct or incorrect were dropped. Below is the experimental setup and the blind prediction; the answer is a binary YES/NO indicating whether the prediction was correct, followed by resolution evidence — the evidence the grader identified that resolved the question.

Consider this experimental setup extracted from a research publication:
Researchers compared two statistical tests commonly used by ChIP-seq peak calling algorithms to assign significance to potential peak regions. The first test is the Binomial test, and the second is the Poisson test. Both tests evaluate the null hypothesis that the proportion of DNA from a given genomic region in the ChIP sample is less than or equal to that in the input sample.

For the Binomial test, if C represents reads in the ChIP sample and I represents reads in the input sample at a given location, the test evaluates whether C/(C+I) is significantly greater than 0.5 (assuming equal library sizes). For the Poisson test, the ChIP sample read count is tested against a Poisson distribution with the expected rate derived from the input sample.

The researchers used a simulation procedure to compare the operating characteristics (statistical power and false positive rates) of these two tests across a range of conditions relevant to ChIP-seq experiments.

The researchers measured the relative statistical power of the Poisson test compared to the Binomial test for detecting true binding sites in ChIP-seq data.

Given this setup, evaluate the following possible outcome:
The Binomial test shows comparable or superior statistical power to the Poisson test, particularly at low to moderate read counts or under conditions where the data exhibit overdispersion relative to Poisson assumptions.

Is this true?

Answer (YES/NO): NO